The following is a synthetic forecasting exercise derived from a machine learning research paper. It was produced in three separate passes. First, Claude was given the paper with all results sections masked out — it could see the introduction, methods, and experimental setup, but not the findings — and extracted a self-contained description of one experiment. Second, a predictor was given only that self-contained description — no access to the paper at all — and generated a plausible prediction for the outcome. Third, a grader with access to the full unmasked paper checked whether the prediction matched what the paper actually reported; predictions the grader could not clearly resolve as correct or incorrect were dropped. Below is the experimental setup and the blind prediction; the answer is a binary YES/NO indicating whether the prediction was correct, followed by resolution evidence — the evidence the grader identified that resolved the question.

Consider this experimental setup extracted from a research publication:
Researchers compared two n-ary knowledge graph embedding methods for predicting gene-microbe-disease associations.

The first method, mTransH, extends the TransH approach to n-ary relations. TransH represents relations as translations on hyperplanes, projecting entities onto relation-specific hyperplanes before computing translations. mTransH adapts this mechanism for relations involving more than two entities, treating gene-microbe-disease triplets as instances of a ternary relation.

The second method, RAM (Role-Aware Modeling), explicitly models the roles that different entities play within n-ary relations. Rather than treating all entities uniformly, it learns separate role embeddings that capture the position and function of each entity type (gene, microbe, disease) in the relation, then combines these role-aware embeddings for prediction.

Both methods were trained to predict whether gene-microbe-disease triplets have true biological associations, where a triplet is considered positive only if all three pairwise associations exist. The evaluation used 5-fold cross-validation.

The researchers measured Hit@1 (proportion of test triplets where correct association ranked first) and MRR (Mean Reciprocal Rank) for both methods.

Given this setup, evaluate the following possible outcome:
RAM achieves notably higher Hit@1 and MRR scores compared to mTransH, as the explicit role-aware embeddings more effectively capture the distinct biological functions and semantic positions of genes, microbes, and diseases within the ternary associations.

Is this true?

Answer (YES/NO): NO